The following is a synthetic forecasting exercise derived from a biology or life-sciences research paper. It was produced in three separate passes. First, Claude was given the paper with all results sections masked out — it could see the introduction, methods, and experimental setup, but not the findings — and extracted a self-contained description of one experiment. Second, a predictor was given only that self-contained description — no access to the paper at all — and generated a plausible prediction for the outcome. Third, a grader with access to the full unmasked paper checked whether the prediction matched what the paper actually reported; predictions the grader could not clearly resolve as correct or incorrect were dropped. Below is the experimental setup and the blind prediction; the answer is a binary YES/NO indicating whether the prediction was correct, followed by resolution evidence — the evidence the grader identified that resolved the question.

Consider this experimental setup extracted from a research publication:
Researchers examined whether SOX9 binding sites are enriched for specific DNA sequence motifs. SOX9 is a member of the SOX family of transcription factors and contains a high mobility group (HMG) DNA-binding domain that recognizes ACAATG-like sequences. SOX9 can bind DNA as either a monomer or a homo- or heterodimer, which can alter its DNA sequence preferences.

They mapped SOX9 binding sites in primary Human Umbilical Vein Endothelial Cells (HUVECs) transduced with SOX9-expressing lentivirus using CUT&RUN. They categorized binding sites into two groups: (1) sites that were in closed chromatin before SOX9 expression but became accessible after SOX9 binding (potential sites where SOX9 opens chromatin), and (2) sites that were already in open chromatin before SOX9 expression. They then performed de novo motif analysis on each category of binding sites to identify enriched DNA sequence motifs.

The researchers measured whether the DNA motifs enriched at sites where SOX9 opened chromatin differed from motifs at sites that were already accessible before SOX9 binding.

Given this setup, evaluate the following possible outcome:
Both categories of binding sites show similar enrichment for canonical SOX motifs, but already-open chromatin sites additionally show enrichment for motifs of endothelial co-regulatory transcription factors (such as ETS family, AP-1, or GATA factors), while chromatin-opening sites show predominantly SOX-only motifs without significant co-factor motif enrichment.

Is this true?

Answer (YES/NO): NO